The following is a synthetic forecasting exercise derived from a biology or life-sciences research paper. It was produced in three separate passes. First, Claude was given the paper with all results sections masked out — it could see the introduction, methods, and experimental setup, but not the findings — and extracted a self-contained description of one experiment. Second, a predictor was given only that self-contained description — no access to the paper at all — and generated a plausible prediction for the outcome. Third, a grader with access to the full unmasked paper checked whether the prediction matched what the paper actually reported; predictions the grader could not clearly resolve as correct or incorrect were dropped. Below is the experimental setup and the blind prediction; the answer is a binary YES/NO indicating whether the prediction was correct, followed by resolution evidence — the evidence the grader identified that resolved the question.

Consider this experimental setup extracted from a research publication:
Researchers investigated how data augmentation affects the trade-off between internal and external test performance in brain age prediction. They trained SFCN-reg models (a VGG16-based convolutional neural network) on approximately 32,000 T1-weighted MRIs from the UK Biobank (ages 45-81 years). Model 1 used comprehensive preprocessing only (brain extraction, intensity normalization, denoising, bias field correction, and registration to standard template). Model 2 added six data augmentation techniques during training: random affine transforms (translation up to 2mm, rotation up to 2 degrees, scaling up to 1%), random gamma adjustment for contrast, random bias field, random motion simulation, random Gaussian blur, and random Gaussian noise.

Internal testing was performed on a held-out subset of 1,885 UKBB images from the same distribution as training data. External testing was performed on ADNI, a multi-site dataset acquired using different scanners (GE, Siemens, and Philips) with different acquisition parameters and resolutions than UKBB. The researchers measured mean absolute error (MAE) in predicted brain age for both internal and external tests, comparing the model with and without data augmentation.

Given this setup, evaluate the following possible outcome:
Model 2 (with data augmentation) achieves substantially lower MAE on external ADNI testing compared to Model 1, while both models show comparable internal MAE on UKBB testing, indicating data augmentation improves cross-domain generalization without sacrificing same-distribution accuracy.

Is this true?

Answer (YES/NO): NO